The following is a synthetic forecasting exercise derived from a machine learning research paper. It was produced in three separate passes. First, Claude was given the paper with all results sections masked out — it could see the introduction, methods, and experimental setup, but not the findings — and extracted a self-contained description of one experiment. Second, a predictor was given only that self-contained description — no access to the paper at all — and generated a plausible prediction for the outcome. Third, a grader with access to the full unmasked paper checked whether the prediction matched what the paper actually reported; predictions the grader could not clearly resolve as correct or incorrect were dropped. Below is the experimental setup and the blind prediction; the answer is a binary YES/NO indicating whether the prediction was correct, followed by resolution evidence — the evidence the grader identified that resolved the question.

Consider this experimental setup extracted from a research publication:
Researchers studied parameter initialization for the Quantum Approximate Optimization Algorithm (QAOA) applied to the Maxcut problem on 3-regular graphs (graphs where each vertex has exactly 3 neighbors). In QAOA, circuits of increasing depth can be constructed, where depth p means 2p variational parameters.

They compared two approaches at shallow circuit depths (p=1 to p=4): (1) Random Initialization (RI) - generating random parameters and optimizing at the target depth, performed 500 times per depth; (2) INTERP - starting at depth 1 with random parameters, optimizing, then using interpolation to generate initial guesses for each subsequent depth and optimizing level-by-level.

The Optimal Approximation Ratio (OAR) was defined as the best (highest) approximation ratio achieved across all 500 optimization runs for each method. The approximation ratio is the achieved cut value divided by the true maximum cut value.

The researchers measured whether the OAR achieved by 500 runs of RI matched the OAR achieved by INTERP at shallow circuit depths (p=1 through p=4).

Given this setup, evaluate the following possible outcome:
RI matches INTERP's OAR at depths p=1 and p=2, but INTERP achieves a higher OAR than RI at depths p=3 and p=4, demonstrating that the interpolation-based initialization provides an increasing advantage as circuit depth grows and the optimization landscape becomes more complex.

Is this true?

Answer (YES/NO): NO